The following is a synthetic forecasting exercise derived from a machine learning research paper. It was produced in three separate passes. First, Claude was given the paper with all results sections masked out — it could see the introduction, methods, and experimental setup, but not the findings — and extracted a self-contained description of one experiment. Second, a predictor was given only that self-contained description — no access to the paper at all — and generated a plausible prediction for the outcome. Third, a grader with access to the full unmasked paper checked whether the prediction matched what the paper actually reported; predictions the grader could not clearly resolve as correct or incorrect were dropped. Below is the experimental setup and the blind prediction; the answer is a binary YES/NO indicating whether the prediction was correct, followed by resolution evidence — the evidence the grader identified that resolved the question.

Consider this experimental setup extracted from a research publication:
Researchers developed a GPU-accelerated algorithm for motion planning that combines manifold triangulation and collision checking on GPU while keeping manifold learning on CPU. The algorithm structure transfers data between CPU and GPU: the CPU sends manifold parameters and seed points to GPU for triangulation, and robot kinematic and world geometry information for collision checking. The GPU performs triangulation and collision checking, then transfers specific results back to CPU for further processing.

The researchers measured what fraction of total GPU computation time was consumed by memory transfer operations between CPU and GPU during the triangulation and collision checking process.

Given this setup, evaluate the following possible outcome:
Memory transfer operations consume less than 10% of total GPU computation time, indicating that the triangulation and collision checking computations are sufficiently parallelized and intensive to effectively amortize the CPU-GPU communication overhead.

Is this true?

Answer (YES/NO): YES